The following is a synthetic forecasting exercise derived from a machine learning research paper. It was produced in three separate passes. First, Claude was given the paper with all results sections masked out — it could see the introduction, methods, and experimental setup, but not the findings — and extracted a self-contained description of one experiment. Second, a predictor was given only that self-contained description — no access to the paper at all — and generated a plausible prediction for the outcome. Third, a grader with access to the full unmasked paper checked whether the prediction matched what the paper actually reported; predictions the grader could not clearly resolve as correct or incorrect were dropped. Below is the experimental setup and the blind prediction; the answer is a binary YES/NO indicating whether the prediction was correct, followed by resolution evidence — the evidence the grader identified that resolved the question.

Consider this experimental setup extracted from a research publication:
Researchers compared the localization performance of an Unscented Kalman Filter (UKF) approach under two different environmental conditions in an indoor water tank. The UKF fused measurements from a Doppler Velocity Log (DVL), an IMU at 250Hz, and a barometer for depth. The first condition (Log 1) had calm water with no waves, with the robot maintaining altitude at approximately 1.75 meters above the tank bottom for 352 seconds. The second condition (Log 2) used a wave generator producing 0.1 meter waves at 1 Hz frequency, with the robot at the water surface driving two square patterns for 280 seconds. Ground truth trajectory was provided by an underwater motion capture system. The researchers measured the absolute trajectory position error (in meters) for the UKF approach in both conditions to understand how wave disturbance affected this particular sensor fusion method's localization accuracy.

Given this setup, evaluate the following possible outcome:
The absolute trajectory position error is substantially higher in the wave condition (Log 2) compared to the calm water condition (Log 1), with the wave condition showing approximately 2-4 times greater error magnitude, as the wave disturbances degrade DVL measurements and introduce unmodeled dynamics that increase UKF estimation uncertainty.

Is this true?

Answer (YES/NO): NO